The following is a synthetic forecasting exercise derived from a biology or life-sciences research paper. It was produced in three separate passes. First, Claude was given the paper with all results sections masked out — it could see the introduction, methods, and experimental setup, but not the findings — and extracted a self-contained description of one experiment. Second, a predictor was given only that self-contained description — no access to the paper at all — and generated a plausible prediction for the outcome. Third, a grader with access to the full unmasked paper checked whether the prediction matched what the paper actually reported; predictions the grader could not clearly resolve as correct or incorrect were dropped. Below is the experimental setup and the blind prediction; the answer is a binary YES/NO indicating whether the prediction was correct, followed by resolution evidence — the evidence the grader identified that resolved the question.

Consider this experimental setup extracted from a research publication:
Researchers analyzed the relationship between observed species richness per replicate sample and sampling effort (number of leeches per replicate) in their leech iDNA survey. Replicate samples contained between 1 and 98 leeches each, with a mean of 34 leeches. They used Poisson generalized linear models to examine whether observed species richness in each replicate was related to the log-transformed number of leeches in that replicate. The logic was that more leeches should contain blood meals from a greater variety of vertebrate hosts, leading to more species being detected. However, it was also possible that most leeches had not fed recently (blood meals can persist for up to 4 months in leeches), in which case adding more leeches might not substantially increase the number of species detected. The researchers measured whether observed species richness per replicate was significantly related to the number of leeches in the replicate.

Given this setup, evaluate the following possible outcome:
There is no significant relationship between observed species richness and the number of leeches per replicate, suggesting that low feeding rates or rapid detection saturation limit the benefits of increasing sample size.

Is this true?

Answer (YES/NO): NO